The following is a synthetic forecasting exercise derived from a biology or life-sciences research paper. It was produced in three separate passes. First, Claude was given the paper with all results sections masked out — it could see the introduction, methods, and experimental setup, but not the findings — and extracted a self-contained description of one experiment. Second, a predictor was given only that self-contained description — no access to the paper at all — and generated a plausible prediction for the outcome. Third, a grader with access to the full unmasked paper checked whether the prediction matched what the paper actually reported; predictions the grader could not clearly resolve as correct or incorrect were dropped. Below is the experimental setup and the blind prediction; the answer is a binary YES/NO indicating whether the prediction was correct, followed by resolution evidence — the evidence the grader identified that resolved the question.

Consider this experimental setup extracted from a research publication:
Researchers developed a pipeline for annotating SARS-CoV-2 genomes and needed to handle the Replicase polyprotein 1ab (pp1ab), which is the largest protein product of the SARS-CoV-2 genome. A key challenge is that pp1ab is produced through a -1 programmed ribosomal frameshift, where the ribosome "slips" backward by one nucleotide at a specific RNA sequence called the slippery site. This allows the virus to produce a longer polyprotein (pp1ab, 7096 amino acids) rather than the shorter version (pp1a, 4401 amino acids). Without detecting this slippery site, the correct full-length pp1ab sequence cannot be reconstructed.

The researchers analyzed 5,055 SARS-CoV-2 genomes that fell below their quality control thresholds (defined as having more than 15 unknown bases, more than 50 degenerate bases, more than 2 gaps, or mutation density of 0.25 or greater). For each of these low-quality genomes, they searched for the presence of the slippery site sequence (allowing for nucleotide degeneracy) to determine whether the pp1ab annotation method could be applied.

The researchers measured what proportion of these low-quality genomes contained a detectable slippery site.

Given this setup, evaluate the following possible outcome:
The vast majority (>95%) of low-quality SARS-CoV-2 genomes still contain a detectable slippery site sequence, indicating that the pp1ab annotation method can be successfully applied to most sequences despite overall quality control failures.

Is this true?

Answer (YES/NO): NO